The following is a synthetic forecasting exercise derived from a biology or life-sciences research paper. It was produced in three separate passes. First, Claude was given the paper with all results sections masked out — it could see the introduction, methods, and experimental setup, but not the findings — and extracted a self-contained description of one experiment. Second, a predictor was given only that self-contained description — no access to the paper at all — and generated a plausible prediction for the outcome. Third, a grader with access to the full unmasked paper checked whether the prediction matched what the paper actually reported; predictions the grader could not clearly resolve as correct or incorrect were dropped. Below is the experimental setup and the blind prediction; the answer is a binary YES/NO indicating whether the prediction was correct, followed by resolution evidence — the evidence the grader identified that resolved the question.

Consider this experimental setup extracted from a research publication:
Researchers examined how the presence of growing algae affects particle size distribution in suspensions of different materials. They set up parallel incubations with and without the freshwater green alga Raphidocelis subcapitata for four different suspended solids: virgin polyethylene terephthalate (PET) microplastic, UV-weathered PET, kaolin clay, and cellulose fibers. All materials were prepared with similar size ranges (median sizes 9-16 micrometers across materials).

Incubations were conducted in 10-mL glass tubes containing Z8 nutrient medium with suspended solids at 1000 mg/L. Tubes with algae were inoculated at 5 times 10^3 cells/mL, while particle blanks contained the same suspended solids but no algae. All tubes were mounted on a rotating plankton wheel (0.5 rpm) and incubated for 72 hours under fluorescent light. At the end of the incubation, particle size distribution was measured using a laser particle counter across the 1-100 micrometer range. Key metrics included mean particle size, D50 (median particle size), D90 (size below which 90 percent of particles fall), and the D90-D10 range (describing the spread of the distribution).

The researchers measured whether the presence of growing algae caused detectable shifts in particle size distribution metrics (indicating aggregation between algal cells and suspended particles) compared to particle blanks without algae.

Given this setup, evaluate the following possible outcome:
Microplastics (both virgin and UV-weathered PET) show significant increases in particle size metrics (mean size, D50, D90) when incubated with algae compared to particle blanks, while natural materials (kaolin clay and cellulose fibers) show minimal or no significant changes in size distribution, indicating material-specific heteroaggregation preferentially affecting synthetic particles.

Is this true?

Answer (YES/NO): NO